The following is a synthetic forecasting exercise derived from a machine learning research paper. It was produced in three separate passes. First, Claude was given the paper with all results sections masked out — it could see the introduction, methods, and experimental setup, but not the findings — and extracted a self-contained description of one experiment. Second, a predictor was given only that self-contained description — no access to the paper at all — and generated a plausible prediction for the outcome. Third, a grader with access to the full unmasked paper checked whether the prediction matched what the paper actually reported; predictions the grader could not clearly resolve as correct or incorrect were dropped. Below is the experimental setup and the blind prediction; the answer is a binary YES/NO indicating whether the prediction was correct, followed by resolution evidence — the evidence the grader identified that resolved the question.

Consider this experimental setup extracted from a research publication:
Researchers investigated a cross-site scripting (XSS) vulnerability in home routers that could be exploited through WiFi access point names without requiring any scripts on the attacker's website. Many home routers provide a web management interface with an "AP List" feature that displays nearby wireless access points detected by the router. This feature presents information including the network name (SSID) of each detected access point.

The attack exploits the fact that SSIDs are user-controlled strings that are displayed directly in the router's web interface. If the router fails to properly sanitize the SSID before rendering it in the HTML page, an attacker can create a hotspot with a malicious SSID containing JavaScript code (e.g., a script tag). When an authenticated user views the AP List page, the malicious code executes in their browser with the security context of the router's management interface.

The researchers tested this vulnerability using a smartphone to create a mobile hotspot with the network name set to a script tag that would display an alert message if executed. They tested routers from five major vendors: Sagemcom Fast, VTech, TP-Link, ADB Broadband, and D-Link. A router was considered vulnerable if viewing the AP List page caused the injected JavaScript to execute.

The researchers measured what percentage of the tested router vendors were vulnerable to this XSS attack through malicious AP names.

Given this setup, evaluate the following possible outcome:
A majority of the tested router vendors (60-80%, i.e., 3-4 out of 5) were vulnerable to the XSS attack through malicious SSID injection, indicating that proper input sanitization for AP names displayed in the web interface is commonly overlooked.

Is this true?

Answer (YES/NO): NO